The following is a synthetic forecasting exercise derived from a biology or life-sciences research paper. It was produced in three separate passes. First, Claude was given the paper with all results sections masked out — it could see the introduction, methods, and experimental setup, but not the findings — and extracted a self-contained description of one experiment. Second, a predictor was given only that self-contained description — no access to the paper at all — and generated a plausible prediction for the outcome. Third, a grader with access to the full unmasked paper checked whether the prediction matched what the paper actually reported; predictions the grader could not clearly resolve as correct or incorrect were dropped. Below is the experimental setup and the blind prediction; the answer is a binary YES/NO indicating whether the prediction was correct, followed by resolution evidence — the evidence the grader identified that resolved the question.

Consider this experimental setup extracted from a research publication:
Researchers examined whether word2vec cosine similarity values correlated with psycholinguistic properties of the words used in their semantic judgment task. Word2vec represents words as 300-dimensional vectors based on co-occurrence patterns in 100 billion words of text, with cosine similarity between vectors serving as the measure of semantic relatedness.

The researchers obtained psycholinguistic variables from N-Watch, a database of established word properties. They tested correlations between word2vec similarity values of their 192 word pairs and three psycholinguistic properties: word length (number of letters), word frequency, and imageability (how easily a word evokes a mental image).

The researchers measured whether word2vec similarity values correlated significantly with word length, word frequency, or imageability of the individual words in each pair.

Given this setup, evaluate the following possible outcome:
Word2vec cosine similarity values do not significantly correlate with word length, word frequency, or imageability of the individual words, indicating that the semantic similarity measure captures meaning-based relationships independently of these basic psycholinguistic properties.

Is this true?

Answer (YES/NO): YES